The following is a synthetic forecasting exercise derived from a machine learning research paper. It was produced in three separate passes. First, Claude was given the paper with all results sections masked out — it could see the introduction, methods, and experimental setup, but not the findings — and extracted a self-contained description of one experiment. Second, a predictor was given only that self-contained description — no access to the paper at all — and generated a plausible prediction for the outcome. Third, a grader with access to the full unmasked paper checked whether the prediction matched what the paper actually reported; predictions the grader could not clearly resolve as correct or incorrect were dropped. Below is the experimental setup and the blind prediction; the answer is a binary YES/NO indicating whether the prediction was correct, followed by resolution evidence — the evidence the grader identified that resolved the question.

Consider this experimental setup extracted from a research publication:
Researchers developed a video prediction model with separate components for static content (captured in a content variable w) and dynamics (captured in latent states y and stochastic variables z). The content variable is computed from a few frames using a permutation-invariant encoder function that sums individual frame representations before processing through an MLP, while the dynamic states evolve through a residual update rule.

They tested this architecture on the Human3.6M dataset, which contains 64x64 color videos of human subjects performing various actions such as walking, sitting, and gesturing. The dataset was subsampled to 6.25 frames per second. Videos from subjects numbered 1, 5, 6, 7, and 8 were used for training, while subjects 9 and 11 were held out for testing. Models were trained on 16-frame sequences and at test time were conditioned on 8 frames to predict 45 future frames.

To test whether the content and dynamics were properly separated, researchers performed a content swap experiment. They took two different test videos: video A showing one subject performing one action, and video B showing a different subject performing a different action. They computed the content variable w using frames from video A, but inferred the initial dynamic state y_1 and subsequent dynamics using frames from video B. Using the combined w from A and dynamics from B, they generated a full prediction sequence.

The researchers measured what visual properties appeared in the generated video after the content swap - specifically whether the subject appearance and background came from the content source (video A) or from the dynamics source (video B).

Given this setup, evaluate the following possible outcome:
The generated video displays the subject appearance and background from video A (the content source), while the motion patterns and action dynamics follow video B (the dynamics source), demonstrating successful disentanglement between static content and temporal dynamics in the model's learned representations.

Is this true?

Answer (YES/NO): YES